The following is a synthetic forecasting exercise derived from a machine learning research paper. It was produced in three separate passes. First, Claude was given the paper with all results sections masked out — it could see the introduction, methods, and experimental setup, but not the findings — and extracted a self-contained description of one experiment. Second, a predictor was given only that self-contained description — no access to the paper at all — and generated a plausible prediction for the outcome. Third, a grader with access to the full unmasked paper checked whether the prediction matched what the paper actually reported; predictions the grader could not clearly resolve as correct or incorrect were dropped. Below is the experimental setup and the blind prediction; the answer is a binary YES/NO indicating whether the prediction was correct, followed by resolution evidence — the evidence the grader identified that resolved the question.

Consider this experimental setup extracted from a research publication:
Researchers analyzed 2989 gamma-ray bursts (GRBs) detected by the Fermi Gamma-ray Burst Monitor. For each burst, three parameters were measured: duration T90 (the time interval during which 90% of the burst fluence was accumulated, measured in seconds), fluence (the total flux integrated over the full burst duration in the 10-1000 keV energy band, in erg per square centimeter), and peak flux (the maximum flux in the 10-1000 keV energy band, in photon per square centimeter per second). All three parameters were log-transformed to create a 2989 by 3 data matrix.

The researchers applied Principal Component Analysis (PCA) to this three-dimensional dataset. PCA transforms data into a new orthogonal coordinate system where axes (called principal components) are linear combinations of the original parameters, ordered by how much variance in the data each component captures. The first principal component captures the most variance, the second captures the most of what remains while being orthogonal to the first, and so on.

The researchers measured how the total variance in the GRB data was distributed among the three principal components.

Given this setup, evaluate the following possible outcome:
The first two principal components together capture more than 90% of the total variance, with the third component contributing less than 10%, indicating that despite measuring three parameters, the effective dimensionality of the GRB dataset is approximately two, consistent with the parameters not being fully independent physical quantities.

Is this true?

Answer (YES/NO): YES